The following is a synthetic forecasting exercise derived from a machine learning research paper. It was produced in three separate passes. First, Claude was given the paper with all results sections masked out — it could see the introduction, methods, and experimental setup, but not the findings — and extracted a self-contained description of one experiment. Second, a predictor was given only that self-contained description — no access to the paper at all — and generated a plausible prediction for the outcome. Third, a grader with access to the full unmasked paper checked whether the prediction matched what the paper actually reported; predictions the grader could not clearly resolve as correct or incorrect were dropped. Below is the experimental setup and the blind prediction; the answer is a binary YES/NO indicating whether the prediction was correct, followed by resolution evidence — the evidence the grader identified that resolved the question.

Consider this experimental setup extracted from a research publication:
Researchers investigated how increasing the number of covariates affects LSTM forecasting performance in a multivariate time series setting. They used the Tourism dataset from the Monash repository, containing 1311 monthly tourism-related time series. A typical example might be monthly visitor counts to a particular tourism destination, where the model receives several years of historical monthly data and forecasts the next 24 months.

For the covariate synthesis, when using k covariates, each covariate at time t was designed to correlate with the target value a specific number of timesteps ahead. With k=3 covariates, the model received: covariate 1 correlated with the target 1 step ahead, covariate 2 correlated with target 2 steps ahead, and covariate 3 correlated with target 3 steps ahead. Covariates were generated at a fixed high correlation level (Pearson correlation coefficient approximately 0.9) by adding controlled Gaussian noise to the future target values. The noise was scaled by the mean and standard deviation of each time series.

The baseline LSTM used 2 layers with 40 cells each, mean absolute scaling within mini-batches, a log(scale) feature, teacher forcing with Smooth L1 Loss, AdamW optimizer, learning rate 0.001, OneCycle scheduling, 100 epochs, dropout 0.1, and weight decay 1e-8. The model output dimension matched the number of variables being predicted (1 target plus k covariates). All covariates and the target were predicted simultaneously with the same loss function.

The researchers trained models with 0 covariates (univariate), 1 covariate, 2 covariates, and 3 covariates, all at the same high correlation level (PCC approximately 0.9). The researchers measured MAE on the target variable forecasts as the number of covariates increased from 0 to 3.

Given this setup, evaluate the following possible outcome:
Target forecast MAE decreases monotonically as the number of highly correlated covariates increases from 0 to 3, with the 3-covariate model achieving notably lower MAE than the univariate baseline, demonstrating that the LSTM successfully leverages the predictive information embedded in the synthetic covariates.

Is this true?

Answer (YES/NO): NO